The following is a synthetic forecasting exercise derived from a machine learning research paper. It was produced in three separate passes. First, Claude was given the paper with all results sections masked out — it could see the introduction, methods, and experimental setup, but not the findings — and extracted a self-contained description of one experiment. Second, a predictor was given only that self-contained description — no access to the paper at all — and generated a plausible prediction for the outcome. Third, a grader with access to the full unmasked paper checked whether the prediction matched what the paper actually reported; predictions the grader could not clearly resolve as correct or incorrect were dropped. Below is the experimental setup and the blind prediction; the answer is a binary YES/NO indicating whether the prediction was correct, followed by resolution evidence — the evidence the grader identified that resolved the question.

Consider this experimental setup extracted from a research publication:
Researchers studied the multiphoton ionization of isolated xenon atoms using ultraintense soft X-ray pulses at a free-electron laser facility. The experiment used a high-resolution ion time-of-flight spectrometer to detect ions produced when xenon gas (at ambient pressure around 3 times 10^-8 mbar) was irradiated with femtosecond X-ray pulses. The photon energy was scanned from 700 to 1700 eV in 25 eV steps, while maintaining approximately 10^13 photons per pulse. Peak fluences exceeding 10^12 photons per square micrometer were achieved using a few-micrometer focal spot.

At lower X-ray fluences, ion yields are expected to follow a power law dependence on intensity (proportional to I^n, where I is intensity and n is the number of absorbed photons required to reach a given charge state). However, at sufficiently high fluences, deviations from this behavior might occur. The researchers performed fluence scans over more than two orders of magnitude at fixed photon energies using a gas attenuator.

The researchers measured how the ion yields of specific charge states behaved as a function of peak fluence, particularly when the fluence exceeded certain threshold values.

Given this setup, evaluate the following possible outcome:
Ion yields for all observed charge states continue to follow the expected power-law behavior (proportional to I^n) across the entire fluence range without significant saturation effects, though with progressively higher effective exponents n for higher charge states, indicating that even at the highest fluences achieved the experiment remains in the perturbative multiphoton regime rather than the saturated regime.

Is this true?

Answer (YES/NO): NO